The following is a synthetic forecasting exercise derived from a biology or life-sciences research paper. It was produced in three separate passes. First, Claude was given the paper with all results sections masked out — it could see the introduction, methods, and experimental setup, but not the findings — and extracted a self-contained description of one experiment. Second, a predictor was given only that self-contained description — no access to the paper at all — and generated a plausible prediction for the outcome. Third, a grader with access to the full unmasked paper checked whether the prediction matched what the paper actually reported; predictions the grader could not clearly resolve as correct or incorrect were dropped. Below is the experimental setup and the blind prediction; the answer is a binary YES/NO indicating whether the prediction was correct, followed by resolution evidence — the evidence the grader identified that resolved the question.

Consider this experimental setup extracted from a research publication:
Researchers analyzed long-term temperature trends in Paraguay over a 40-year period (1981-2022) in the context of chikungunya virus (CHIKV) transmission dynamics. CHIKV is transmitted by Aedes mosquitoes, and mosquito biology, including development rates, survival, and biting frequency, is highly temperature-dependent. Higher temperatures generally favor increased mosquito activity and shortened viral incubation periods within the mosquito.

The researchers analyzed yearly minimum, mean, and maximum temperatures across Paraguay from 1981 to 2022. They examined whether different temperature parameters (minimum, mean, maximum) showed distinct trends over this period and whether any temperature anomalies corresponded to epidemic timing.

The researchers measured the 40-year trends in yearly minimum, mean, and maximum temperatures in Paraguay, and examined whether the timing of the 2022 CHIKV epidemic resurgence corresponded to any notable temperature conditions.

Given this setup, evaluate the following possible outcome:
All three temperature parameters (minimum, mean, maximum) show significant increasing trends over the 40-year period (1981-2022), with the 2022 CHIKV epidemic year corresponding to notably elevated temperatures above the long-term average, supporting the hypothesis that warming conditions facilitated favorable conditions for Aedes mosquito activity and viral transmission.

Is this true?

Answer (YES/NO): NO